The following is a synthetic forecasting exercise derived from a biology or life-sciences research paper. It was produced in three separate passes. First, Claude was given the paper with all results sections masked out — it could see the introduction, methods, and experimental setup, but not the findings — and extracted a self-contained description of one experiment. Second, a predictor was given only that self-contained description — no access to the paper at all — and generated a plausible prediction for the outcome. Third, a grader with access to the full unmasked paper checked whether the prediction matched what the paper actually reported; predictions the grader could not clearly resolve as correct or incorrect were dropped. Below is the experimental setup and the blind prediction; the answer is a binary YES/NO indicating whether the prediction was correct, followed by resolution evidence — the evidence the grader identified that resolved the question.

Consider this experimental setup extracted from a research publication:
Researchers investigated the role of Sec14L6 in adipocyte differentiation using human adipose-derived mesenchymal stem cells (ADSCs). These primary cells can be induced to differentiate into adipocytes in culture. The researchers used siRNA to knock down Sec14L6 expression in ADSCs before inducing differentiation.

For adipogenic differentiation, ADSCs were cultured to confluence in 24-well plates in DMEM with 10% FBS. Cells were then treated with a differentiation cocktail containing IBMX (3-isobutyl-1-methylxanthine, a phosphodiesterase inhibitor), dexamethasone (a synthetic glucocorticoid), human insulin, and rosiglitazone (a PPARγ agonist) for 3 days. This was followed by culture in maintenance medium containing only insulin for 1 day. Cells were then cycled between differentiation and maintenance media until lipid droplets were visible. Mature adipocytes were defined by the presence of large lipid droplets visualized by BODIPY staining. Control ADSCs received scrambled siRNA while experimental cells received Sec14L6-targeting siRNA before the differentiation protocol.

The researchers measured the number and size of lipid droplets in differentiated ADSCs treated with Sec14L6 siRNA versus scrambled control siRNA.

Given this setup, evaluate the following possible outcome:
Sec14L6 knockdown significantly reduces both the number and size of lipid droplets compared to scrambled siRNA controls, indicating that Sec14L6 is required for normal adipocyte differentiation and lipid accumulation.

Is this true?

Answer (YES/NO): YES